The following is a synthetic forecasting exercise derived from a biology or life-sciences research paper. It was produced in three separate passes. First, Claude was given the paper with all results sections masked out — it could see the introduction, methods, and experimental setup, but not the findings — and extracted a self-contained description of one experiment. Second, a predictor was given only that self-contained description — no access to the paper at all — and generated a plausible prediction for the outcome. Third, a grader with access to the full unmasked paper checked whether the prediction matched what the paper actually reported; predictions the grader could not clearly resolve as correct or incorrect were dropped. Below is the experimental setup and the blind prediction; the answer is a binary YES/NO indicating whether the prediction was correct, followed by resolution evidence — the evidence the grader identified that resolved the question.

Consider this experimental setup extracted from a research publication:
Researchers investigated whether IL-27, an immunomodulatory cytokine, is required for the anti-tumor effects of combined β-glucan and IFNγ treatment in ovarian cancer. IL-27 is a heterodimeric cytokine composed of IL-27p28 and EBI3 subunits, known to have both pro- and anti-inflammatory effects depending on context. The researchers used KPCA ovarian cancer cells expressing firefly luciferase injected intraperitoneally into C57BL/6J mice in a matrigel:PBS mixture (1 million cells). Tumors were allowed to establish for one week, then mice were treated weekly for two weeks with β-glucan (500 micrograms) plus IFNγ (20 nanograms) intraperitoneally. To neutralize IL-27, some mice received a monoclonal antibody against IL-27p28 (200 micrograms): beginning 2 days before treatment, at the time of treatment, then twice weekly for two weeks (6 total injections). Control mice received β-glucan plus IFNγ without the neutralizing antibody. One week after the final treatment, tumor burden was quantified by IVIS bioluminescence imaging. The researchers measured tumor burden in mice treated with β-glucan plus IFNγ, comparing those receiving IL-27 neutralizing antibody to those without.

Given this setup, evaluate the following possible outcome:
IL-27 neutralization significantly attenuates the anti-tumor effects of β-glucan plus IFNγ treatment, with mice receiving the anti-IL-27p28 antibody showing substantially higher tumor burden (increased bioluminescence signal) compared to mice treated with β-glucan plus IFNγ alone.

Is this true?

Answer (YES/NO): YES